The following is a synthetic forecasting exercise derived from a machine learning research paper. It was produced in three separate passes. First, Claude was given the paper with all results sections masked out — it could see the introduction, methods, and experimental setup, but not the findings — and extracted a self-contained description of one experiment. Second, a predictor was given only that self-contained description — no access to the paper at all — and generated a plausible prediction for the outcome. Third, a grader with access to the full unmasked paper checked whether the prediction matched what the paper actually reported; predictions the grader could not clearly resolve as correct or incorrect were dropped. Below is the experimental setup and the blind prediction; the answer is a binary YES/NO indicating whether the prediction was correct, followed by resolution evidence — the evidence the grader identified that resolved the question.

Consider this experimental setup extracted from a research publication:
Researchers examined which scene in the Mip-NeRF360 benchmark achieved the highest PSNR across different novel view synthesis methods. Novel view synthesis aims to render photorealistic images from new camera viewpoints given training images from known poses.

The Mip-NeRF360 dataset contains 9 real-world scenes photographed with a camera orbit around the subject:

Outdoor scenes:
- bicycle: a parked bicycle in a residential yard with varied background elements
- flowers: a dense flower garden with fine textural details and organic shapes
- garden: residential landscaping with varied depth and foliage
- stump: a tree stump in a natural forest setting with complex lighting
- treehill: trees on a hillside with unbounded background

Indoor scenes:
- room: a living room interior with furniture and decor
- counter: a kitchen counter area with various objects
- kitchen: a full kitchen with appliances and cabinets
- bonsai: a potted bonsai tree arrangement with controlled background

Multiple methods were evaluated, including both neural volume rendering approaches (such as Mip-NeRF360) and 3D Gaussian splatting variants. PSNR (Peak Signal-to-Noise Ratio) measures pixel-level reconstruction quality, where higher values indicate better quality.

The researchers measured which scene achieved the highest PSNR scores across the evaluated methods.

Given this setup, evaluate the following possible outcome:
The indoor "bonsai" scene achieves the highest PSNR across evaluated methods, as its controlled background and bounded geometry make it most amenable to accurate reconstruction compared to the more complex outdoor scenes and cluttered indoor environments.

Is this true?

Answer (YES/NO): YES